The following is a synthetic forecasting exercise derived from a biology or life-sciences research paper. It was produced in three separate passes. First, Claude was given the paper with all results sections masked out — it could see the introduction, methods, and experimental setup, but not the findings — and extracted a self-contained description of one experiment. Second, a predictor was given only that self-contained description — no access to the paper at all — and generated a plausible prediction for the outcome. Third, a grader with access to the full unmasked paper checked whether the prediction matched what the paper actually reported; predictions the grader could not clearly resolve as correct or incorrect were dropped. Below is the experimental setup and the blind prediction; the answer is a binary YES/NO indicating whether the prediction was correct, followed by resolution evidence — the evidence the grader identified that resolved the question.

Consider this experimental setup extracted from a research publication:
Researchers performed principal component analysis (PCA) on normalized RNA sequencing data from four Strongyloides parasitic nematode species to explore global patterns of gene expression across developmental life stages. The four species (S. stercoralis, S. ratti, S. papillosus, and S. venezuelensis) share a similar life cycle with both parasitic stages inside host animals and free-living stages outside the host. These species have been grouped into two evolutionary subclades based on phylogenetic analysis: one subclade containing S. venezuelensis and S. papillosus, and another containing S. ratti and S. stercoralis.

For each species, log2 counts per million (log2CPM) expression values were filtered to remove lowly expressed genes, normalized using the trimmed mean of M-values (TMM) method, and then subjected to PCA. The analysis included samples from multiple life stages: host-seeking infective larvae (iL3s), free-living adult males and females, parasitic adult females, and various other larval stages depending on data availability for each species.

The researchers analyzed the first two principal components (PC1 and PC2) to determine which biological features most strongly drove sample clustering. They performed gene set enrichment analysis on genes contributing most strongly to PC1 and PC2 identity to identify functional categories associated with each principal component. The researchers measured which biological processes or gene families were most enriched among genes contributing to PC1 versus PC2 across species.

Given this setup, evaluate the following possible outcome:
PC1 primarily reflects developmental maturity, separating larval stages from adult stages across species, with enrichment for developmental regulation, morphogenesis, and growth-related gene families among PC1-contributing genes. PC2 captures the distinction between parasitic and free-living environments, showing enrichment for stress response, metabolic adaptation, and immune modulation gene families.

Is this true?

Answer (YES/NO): NO